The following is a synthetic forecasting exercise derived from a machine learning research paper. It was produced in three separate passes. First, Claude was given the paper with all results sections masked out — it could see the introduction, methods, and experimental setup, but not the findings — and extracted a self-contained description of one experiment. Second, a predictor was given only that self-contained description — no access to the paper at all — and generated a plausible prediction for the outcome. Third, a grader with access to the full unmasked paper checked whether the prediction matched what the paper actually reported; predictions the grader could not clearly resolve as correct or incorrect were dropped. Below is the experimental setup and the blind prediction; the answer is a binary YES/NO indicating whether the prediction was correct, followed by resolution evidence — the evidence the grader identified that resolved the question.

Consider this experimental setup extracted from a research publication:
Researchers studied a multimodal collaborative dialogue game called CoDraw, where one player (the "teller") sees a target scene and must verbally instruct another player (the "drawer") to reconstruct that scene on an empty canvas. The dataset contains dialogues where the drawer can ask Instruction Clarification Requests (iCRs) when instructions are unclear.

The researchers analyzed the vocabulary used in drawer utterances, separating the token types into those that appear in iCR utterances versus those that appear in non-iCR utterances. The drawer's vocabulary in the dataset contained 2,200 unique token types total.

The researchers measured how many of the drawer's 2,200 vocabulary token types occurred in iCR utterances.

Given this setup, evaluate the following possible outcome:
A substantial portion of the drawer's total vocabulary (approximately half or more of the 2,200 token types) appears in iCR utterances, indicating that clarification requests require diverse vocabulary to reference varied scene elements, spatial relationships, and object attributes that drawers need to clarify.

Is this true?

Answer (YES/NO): YES